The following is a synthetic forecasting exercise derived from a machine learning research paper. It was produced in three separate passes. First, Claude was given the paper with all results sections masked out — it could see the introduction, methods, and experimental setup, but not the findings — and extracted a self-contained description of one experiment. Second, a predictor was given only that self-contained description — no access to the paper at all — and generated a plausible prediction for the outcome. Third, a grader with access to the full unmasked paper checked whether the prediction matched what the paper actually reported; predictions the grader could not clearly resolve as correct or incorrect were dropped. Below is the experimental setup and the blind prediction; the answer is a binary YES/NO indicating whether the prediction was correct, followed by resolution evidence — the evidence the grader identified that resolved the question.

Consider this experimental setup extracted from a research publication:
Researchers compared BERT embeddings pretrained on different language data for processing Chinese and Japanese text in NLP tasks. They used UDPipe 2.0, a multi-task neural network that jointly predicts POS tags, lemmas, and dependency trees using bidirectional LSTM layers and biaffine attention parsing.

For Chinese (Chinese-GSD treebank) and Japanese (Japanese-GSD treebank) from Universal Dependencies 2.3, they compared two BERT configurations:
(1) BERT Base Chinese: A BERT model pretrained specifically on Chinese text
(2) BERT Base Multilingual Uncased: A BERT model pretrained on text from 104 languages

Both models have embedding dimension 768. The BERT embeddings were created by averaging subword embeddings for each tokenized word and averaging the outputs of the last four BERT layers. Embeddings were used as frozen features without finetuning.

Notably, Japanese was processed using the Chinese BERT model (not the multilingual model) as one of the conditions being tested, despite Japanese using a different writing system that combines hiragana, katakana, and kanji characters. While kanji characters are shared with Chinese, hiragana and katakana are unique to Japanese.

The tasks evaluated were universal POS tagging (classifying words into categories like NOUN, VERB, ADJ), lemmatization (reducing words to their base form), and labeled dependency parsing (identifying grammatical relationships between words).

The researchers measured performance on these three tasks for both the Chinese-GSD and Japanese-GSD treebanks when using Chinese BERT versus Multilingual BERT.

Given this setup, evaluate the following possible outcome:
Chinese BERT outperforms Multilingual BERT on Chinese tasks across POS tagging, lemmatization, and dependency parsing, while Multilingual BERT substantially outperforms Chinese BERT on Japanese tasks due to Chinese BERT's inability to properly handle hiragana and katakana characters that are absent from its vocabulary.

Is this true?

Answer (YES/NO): NO